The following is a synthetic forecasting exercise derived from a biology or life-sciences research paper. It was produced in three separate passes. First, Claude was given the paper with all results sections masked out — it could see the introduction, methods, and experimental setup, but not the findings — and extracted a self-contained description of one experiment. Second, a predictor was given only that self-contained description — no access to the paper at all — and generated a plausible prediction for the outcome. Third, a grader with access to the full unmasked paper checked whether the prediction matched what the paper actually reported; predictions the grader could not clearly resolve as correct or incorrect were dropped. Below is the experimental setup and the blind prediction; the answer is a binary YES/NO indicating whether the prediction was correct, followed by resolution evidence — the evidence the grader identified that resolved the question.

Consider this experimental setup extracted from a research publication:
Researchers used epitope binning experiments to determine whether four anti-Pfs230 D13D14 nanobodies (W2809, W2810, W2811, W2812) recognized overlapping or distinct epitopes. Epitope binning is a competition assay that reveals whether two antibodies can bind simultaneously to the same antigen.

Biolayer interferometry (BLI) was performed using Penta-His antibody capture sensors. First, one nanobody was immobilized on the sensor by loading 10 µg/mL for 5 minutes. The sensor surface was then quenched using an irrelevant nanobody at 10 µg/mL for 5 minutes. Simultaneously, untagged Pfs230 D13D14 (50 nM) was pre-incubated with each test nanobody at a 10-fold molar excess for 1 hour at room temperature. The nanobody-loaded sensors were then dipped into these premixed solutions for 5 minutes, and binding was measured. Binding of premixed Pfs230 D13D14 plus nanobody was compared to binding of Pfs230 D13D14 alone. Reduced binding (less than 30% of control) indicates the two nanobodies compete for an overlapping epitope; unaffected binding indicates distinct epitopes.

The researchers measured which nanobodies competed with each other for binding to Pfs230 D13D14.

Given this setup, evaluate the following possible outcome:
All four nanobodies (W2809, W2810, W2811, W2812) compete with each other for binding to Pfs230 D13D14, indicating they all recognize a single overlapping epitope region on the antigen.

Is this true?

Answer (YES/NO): NO